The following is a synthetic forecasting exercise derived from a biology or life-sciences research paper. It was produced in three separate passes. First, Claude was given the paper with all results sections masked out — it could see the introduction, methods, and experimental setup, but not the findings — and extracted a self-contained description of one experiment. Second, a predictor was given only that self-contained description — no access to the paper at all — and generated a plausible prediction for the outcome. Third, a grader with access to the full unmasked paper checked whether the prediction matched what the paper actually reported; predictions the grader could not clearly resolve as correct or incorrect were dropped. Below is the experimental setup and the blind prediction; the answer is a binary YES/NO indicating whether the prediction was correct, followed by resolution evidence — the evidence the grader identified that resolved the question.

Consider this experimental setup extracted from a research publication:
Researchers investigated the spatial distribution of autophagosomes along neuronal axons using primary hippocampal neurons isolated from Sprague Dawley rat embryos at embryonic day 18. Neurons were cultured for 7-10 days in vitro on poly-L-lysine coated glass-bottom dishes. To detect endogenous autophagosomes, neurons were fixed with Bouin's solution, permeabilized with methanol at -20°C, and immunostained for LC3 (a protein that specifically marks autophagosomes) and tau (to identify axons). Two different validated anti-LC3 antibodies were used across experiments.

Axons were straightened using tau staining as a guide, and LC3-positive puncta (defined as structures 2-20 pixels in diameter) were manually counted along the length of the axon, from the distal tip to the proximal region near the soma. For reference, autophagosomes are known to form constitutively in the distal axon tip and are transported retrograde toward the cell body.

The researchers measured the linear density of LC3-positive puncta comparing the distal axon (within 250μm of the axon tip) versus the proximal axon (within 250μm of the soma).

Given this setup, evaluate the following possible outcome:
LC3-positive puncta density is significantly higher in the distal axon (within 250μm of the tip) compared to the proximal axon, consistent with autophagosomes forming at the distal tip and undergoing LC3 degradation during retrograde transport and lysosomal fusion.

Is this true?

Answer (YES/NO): NO